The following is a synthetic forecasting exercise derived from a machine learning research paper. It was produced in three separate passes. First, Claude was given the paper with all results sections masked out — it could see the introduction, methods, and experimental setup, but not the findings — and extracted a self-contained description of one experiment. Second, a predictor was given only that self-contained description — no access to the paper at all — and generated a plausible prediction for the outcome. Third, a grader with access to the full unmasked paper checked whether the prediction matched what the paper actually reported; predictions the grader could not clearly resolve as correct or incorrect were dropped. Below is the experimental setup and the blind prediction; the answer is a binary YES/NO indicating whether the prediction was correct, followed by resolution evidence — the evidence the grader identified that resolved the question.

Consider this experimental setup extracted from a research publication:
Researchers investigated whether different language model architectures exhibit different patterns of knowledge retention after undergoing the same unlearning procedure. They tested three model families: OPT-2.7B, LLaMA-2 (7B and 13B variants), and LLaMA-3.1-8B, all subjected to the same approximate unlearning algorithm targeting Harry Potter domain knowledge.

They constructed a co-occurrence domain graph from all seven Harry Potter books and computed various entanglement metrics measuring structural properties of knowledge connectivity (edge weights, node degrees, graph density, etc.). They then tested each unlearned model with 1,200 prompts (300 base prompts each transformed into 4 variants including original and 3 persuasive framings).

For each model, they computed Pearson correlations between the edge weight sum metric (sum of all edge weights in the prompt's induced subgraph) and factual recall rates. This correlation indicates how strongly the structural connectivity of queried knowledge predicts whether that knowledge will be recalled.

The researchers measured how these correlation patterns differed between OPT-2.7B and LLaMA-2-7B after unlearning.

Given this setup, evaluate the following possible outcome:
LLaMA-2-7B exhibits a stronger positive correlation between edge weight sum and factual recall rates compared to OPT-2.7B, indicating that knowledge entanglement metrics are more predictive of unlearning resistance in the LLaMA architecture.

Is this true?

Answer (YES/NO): NO